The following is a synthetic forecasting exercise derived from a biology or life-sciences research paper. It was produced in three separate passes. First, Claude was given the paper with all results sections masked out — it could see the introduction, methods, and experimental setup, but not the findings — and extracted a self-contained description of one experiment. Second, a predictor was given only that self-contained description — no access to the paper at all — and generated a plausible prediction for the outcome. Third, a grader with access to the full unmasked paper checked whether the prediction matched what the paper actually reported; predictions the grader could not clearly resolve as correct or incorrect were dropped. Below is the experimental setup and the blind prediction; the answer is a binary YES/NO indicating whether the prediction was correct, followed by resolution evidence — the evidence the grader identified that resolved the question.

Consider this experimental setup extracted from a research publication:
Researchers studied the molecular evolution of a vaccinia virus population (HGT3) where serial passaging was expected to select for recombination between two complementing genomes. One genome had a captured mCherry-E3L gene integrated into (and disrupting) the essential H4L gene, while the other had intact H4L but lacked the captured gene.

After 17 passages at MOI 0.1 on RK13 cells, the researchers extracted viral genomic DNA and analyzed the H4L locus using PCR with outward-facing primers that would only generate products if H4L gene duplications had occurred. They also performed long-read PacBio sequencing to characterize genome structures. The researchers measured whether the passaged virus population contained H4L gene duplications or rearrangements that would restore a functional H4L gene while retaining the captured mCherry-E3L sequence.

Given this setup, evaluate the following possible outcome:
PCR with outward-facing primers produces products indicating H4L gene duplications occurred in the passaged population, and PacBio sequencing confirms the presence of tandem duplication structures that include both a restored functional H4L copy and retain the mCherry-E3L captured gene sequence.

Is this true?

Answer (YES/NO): YES